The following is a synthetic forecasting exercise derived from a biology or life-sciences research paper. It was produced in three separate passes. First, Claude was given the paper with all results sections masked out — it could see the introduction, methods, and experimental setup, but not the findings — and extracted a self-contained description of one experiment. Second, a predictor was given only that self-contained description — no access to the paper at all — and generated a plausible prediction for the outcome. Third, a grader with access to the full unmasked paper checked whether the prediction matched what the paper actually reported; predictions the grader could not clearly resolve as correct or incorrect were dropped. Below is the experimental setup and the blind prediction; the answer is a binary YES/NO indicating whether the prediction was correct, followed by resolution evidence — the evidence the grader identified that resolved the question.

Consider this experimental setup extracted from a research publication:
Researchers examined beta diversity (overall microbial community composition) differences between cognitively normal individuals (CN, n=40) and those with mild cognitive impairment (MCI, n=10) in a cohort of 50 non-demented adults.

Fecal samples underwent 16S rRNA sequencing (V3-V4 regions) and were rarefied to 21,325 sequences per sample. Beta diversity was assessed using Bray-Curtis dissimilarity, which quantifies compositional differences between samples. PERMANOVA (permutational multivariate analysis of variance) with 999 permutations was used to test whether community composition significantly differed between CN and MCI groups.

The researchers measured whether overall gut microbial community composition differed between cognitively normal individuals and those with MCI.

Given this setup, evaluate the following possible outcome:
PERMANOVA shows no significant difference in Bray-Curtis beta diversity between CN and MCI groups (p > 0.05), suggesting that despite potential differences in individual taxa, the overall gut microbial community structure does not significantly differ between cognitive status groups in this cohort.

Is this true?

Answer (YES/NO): YES